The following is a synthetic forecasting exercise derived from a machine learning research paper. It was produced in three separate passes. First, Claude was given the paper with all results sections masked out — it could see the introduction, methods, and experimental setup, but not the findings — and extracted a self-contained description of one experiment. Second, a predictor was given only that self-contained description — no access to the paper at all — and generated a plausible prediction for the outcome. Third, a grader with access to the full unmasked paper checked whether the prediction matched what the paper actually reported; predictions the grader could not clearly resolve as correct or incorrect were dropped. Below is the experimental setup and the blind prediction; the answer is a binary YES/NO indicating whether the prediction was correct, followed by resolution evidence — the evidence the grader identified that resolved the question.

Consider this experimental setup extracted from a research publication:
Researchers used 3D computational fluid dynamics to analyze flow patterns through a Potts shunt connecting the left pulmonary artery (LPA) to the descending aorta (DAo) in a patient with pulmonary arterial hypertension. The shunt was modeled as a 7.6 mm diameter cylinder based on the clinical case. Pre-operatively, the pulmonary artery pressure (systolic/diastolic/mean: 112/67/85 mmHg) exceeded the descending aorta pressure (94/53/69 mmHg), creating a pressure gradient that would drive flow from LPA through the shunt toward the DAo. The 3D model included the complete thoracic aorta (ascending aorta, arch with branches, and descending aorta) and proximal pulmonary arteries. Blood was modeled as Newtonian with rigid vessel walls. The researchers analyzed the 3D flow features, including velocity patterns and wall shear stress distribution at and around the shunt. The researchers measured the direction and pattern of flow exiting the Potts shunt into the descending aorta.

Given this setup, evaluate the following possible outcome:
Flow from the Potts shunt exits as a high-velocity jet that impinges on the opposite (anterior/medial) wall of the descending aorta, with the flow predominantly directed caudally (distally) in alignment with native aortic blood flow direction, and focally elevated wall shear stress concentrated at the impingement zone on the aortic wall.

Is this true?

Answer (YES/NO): YES